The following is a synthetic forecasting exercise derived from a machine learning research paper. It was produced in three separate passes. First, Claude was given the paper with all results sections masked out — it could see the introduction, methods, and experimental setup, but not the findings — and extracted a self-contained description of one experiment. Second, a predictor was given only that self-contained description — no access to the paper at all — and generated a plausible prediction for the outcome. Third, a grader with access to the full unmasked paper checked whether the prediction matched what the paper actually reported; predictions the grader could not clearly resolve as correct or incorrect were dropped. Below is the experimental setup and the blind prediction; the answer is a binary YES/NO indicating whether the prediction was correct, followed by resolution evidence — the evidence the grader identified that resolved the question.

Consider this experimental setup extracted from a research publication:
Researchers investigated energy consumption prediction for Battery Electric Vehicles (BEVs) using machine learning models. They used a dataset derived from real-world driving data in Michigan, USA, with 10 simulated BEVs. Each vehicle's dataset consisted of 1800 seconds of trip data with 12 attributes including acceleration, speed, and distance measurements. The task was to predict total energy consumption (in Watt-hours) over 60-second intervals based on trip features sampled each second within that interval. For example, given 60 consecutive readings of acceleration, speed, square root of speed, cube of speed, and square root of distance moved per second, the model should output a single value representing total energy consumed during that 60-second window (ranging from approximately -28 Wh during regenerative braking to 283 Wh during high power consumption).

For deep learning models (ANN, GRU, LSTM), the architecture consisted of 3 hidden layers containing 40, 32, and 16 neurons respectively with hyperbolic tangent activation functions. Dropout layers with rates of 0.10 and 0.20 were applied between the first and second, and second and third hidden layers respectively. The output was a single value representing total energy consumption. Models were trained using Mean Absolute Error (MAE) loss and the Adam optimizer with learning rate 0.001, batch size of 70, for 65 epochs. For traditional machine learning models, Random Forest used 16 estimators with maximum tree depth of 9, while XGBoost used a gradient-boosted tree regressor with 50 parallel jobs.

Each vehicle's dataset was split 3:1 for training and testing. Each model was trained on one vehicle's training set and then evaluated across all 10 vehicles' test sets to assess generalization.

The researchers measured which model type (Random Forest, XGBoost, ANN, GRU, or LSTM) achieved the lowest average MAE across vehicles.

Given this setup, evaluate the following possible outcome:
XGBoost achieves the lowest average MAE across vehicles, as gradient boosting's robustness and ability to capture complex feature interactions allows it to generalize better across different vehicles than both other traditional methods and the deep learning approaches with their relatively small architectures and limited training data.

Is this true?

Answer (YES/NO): NO